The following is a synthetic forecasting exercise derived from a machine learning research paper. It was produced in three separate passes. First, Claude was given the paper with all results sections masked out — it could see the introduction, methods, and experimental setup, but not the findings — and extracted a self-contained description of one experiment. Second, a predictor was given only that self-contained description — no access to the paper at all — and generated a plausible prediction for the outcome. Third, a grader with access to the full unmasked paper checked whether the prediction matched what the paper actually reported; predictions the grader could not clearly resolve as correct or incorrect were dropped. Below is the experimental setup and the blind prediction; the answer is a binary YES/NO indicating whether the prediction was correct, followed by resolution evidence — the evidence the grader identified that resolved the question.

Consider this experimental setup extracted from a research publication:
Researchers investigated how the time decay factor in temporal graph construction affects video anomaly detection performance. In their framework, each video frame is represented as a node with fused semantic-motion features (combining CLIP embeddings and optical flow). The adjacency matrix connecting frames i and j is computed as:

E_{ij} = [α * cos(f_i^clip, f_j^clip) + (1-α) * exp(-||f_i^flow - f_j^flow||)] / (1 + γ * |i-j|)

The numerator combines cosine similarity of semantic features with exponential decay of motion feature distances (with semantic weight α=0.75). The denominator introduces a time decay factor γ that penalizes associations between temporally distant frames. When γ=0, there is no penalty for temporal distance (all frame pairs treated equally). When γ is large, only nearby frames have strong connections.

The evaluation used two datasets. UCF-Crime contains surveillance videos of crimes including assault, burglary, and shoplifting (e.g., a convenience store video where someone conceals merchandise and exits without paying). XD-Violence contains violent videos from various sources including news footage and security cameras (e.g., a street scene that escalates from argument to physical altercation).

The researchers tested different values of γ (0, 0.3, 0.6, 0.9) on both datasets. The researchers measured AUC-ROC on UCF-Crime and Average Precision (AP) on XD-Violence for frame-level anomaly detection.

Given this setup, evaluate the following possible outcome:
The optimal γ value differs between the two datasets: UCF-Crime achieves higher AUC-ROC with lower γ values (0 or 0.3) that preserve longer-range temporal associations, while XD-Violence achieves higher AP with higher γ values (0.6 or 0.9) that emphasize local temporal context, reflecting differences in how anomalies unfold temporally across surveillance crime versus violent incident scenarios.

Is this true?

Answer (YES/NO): NO